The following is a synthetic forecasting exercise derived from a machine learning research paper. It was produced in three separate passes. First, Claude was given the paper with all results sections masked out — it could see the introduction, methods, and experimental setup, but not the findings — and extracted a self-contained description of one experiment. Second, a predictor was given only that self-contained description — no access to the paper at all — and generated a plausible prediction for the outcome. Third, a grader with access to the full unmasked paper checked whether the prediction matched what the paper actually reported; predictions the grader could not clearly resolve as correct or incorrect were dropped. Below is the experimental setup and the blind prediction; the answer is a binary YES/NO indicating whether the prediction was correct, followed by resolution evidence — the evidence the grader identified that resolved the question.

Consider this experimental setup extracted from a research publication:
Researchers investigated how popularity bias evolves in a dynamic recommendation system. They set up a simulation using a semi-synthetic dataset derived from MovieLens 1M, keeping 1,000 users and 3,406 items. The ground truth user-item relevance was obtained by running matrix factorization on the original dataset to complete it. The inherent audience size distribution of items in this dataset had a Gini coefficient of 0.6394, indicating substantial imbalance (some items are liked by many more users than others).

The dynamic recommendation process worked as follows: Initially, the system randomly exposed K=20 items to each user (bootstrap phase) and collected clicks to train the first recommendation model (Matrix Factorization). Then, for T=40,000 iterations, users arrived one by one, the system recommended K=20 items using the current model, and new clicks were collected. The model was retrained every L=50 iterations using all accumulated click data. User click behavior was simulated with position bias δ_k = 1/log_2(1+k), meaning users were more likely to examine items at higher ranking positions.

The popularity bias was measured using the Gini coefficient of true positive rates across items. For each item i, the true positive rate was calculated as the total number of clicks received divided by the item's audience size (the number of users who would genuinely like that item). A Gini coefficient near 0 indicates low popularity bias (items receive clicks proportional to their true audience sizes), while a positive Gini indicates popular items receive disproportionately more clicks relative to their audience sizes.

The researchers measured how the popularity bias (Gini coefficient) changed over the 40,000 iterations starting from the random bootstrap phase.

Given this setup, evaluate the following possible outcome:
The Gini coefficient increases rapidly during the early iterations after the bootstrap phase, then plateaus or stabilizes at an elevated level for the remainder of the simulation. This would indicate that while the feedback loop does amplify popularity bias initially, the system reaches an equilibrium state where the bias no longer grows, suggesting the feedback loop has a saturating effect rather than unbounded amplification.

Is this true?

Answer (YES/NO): YES